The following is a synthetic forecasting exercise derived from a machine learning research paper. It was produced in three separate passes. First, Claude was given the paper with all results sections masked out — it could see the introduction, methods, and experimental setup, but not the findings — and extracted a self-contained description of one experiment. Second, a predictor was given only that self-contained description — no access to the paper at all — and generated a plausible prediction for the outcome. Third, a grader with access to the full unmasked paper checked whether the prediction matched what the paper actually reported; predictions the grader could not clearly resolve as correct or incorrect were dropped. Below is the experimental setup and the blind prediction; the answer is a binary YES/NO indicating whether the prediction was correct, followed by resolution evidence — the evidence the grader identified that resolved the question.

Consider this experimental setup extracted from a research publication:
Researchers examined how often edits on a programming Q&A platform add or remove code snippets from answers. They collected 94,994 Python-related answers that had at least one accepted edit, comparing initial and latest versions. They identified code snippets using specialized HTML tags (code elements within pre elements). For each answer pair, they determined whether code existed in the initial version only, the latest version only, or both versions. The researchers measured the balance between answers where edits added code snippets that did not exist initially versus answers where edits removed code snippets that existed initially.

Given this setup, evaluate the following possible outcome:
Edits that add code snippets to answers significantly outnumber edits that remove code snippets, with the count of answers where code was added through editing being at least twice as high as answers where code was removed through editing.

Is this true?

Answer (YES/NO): YES